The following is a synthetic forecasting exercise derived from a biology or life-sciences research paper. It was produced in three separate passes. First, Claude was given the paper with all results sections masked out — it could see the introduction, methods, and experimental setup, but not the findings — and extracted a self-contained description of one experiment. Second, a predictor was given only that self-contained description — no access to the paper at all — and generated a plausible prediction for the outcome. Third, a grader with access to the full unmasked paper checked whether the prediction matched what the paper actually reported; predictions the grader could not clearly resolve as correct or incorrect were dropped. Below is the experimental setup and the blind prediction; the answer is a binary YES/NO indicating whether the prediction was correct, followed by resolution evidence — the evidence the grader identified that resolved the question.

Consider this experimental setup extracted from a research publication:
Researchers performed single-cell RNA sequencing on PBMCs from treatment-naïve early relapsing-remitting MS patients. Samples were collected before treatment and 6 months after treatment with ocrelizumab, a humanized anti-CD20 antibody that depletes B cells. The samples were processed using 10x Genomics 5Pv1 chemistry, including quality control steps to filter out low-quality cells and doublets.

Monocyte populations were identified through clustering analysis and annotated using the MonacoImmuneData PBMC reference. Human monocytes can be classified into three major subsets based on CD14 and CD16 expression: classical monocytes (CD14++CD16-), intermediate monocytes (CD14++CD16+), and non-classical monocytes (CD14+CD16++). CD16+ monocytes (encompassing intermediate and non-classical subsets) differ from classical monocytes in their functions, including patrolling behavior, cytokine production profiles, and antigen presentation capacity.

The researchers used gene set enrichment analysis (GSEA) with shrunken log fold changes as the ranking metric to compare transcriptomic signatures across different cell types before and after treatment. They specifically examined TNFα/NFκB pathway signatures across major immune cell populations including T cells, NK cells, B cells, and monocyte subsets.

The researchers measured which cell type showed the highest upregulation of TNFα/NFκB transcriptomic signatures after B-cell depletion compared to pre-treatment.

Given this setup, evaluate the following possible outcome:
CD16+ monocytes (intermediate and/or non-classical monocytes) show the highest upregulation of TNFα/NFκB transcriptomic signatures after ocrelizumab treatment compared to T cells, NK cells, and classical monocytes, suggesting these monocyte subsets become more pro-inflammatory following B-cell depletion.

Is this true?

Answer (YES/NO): YES